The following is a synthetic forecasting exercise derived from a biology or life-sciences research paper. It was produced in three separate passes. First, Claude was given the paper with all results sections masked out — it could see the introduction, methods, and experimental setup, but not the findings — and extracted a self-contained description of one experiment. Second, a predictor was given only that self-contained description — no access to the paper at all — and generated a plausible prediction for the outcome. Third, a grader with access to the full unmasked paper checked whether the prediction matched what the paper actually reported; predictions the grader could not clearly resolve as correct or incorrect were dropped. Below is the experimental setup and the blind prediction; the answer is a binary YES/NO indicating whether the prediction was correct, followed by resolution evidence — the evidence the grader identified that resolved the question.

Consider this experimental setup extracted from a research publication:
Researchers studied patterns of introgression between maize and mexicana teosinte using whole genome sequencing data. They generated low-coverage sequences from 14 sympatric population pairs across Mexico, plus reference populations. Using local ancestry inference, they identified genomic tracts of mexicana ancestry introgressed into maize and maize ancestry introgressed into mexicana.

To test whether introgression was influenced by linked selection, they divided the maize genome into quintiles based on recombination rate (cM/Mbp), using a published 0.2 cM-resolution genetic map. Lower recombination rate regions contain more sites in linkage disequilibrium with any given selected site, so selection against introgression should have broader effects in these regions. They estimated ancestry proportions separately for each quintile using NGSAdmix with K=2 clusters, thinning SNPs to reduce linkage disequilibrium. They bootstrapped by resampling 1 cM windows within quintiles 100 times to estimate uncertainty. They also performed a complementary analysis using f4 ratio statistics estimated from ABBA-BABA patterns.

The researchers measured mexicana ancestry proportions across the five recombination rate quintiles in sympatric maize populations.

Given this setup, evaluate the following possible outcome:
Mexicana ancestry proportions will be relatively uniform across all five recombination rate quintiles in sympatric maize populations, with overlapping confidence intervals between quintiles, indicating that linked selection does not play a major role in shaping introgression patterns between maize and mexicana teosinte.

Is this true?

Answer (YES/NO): NO